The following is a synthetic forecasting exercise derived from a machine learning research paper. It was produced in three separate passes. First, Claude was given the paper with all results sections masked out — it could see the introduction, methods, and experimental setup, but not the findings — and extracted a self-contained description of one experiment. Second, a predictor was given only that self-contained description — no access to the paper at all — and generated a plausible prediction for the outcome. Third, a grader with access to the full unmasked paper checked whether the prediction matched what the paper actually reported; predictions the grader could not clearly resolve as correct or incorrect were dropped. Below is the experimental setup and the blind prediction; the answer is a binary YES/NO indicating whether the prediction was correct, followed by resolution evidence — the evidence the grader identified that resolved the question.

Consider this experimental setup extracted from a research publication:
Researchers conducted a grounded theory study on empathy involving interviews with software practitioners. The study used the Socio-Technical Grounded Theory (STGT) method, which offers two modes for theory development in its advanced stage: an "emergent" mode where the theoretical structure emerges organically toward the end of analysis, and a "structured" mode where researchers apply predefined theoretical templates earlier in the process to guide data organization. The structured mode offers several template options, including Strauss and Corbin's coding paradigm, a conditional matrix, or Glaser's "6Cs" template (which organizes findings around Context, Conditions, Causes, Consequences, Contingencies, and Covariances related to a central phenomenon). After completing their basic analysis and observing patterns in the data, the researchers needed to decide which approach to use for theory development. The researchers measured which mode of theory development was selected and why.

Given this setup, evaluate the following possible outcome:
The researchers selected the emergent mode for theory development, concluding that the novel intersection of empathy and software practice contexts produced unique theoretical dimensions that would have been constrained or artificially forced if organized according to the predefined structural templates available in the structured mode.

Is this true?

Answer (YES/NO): NO